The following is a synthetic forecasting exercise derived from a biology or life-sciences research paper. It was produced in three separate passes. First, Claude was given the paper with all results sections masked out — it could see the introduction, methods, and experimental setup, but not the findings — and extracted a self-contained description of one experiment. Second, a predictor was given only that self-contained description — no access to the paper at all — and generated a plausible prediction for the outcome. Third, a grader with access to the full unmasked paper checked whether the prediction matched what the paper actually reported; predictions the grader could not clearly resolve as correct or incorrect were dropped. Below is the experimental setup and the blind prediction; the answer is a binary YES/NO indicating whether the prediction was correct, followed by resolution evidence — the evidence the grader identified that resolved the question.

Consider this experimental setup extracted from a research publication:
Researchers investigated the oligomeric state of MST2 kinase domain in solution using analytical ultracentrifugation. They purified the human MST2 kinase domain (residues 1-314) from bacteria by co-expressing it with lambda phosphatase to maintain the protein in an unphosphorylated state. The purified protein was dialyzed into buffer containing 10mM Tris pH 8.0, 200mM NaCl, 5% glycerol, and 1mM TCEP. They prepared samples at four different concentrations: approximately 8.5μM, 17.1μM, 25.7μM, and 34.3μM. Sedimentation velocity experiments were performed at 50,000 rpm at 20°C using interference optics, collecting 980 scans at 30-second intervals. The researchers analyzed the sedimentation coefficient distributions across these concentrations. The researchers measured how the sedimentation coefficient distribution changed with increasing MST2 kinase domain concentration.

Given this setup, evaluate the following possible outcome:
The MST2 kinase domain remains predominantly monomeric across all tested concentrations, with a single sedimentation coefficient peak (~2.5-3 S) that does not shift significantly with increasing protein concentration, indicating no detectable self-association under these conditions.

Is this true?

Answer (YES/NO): NO